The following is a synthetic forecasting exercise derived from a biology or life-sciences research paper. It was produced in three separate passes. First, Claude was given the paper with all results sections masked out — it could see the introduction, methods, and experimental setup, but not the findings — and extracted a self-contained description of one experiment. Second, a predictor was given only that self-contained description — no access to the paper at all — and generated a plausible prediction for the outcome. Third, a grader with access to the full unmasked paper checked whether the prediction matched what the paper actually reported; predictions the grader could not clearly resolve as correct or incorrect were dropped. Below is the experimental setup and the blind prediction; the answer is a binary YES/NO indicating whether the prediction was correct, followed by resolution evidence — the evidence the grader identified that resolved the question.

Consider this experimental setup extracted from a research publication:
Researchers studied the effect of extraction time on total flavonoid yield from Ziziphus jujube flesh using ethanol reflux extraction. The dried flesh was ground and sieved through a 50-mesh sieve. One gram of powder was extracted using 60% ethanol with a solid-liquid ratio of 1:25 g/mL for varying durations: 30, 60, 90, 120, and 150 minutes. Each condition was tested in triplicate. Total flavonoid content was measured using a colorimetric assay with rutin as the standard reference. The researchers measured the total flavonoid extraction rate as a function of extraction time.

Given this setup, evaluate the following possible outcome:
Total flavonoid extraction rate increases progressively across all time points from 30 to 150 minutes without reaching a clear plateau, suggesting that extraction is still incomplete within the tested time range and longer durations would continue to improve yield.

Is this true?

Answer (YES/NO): NO